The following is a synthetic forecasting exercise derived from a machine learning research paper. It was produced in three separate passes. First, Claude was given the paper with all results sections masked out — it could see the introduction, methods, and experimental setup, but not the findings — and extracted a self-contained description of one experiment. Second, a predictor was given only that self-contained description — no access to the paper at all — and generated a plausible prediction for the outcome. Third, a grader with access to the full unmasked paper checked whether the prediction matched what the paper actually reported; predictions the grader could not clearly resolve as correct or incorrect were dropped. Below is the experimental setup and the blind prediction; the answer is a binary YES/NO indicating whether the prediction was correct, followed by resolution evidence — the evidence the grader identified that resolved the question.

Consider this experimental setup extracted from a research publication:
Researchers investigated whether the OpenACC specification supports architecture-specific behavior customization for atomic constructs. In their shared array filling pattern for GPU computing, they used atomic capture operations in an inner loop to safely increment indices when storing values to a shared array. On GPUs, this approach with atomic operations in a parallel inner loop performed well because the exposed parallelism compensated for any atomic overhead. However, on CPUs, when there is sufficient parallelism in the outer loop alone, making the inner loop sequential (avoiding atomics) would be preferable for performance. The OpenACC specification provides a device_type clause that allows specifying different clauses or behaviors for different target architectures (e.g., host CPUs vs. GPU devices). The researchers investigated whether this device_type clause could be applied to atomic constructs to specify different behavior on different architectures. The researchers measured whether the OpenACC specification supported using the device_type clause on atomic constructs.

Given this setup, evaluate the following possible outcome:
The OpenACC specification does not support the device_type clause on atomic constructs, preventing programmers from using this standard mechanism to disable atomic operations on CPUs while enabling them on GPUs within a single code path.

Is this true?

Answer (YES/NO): YES